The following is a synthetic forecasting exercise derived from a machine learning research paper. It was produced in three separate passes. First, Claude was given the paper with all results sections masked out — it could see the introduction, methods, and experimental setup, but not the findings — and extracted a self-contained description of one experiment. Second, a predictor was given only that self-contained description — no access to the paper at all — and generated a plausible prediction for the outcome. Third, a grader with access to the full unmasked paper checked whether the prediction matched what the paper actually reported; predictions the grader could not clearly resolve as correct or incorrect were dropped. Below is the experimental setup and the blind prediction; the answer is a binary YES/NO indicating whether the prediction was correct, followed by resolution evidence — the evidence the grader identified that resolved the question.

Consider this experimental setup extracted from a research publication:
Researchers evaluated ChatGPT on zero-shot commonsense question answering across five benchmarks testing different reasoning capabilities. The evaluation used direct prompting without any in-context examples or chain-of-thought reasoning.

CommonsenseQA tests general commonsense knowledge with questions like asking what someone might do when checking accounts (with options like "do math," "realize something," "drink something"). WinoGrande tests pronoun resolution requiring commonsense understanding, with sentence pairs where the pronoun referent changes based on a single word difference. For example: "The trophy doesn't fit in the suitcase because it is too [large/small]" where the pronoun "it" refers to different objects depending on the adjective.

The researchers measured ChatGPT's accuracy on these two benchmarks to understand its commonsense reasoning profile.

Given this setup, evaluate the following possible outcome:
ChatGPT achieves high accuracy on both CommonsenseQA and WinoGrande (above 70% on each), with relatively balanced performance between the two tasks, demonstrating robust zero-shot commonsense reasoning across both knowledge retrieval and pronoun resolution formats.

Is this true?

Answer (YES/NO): NO